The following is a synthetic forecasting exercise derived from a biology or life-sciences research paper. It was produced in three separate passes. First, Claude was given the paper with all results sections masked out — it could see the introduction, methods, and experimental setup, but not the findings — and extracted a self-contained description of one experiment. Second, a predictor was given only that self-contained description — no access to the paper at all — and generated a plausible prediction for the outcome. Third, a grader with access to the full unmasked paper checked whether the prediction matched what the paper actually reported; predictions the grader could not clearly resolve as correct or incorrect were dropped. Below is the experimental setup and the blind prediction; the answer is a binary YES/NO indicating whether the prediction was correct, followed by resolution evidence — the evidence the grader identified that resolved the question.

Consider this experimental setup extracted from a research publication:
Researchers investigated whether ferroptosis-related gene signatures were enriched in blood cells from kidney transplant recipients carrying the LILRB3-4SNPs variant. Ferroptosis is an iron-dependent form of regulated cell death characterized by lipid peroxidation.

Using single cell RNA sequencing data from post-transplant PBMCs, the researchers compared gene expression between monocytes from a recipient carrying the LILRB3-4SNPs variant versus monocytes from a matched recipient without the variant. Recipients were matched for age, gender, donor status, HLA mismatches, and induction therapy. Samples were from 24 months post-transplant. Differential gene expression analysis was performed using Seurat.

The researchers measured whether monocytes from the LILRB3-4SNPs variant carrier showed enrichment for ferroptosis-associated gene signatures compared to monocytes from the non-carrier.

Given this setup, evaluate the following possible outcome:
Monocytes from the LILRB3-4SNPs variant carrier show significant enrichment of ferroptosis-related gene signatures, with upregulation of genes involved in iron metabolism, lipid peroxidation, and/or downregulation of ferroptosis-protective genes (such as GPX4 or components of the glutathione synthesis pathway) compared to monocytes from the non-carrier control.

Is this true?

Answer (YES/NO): YES